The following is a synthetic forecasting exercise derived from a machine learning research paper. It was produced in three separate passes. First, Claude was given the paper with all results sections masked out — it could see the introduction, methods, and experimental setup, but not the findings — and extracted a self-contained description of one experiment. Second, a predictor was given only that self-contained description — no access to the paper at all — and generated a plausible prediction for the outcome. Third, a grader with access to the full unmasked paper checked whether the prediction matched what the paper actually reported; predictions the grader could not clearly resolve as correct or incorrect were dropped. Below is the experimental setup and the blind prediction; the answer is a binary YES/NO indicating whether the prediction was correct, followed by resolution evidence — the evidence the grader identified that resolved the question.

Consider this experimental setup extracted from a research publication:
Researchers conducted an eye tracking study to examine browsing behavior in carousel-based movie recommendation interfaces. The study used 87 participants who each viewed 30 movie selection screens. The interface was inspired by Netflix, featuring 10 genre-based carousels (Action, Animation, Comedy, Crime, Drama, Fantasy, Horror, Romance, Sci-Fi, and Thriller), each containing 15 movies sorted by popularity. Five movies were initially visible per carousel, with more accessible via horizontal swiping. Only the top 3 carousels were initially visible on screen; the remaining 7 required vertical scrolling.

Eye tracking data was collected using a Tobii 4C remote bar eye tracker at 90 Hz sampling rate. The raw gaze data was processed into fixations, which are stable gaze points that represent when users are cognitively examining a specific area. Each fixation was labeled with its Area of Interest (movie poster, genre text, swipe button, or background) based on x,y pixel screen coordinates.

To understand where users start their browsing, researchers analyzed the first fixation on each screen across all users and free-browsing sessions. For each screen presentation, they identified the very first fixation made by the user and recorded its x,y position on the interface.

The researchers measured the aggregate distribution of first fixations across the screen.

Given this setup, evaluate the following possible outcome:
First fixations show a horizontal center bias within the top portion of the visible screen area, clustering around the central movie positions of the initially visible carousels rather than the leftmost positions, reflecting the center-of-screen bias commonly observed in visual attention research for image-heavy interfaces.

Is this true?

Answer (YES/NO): NO